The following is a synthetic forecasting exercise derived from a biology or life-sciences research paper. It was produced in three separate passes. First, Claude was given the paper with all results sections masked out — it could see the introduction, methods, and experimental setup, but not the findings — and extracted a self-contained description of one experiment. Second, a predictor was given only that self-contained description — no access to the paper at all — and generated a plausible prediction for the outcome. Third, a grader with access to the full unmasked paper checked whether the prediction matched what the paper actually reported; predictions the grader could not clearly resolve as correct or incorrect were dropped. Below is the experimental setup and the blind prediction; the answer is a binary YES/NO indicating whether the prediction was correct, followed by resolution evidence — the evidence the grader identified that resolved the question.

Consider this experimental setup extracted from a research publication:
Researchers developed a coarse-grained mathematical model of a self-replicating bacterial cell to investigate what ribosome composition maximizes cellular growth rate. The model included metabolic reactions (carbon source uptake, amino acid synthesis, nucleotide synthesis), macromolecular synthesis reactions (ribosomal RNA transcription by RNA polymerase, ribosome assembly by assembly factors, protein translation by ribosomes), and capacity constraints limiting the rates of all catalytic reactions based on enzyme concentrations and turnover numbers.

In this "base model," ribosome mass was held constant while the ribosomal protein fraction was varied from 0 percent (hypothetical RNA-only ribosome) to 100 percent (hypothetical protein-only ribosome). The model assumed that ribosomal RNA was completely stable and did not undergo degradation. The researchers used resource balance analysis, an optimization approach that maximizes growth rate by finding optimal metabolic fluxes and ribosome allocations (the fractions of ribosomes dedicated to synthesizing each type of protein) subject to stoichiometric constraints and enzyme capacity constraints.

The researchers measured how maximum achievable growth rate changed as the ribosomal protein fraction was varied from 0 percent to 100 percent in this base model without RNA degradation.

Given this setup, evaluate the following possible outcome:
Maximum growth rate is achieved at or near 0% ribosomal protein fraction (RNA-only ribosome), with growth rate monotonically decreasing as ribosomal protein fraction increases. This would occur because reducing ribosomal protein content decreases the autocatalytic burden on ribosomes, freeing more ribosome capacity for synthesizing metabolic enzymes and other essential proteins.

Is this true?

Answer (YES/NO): YES